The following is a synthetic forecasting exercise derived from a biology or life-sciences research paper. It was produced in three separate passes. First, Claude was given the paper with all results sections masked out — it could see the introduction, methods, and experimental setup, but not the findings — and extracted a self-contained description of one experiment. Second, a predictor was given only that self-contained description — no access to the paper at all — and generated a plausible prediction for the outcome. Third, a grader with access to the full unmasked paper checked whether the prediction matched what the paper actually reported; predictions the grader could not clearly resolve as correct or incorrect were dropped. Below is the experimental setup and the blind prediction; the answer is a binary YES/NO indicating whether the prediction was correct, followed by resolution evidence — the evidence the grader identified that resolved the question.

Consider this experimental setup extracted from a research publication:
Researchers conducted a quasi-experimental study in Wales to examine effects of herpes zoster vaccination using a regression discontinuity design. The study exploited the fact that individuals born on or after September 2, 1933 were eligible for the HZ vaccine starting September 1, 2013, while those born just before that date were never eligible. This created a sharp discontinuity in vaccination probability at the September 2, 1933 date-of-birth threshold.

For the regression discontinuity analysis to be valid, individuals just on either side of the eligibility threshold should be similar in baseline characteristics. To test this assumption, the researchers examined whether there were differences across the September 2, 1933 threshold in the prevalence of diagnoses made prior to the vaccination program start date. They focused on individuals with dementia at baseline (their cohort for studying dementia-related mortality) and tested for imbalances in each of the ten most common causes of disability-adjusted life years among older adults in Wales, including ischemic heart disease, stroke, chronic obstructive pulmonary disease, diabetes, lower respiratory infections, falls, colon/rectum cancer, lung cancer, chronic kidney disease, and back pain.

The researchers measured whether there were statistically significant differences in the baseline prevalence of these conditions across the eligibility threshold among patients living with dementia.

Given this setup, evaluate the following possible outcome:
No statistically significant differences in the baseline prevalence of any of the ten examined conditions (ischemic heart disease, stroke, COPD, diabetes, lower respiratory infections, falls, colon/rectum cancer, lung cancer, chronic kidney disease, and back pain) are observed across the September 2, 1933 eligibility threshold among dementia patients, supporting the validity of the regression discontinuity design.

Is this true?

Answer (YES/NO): NO